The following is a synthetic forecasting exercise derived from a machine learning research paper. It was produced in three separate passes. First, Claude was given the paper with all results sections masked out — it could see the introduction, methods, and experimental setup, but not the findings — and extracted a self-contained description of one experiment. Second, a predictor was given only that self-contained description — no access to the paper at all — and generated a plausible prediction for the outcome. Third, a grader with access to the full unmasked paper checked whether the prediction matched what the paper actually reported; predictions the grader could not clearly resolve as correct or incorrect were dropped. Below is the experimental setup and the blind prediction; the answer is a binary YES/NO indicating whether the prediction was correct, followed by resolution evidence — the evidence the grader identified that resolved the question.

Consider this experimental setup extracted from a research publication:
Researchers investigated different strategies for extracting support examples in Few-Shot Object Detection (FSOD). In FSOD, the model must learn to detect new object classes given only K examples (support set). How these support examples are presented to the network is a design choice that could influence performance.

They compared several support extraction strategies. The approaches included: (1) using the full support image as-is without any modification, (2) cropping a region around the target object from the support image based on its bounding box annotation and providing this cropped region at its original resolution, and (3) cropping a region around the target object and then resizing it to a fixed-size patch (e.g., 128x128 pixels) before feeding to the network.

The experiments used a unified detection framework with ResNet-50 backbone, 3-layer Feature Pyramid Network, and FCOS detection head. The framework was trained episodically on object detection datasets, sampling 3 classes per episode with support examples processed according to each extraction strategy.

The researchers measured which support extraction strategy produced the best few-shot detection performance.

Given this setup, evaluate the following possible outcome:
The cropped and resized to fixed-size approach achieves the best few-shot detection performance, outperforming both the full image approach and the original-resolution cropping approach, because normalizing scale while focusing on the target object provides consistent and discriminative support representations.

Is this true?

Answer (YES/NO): NO